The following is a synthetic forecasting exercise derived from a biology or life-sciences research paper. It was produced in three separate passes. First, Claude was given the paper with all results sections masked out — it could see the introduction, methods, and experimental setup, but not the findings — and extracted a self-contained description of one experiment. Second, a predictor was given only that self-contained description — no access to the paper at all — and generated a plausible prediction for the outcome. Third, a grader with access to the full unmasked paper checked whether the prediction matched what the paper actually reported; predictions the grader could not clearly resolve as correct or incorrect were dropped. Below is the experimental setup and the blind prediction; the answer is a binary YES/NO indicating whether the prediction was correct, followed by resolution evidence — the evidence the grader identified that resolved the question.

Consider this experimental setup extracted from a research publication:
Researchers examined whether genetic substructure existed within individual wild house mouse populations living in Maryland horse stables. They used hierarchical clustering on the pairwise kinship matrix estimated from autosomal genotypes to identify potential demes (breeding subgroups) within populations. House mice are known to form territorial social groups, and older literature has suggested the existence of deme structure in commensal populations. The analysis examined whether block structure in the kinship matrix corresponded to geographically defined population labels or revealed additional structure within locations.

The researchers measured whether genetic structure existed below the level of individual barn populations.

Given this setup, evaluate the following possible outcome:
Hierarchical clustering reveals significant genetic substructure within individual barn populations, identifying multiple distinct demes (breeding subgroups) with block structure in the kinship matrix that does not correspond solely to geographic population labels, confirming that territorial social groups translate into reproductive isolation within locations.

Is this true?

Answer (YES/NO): YES